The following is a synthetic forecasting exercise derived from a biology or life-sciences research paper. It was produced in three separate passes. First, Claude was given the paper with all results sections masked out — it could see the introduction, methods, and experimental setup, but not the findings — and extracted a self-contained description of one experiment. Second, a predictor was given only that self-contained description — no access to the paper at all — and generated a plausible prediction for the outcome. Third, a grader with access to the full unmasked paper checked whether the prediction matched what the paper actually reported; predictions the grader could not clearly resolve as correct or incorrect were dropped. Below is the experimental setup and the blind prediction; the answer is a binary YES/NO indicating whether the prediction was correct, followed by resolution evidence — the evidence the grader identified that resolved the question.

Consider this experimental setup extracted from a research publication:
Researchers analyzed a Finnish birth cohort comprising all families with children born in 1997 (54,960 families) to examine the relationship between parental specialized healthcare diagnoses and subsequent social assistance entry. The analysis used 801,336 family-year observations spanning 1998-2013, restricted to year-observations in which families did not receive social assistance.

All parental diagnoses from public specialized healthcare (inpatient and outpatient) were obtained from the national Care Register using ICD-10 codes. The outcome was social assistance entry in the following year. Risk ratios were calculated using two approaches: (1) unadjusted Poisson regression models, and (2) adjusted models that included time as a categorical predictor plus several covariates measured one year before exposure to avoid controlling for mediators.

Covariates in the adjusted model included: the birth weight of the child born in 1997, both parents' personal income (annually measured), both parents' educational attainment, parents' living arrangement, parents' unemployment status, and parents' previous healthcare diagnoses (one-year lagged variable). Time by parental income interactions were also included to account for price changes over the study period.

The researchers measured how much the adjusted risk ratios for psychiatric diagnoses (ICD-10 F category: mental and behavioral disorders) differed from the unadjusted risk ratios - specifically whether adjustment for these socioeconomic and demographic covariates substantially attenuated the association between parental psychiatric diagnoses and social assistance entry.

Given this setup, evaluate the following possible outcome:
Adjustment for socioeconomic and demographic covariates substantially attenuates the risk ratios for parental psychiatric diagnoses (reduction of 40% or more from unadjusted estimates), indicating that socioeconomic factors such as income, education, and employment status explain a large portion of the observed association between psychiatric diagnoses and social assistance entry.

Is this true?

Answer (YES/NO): NO